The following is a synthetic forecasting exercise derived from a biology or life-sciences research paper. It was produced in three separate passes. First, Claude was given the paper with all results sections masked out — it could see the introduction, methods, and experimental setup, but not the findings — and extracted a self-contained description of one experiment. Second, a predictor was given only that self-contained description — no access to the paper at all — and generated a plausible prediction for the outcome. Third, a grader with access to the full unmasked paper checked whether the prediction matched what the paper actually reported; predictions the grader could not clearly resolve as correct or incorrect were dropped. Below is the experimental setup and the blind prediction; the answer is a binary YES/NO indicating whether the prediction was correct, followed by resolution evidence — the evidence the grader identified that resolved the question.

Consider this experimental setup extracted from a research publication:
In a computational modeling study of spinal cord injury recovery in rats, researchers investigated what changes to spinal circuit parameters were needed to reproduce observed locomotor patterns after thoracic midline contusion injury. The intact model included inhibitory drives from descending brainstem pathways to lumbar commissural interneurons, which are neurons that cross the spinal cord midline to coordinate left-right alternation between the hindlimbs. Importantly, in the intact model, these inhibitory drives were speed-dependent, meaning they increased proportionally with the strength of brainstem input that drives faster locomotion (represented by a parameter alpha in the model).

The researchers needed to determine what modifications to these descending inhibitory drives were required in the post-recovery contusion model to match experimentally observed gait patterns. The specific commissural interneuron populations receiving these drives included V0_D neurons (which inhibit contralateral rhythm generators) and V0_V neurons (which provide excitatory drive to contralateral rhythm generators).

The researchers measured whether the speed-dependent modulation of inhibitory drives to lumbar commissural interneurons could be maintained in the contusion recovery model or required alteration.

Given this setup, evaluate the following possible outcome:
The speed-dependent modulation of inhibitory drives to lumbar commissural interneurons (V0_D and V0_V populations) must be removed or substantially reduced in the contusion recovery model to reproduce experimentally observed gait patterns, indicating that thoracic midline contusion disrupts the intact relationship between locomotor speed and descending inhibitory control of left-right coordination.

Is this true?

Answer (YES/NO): YES